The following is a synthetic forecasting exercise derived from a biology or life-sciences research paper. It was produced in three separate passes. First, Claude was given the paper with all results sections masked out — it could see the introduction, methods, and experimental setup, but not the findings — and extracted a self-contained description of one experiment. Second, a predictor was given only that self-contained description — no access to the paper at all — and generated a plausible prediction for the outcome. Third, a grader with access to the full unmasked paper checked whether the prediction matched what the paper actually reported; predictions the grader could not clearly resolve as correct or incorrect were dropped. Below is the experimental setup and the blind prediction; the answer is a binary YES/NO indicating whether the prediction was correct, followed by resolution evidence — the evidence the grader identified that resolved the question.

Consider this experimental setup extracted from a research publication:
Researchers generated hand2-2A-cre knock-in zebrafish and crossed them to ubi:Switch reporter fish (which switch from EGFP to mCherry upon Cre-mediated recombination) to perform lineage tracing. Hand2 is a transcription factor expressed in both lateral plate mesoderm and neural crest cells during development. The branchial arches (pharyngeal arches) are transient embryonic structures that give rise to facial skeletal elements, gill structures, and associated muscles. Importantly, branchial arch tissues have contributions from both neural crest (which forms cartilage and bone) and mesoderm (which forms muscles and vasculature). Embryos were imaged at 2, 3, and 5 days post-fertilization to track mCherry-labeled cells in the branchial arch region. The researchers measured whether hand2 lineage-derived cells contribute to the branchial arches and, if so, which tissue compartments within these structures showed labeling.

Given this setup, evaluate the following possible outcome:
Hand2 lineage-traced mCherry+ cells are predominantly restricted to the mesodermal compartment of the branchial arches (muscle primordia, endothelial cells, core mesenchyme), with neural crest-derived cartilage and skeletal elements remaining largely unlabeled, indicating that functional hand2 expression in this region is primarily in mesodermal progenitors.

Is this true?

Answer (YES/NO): NO